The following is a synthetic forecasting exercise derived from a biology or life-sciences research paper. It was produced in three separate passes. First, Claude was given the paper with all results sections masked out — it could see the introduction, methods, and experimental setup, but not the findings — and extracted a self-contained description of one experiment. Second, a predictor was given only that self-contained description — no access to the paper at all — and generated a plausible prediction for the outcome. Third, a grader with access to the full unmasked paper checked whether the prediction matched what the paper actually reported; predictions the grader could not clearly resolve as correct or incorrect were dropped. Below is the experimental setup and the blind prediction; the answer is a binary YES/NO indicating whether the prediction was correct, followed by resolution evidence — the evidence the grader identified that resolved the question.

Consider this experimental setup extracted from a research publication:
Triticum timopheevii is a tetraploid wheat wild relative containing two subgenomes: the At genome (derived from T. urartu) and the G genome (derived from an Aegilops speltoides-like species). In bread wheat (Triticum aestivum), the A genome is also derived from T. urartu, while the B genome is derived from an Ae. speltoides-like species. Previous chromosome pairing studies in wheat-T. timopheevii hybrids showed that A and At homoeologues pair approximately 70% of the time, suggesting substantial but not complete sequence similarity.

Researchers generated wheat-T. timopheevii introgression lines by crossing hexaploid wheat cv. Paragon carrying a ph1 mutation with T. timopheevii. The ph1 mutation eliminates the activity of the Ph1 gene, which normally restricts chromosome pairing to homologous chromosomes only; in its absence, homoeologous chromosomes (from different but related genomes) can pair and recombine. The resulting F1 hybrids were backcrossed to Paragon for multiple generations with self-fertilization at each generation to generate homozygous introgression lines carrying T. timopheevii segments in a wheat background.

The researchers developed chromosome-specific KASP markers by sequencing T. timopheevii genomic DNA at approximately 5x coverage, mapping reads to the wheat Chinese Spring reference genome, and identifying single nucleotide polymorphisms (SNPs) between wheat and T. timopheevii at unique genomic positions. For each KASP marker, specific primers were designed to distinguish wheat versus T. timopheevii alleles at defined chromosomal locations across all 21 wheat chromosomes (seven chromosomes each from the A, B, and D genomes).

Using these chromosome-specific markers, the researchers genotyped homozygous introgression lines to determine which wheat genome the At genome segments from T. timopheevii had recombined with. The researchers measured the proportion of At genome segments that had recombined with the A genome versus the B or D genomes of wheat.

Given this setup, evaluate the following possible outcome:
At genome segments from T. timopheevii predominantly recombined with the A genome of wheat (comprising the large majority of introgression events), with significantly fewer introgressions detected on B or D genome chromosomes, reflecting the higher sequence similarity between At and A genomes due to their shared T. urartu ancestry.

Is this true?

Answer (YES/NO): YES